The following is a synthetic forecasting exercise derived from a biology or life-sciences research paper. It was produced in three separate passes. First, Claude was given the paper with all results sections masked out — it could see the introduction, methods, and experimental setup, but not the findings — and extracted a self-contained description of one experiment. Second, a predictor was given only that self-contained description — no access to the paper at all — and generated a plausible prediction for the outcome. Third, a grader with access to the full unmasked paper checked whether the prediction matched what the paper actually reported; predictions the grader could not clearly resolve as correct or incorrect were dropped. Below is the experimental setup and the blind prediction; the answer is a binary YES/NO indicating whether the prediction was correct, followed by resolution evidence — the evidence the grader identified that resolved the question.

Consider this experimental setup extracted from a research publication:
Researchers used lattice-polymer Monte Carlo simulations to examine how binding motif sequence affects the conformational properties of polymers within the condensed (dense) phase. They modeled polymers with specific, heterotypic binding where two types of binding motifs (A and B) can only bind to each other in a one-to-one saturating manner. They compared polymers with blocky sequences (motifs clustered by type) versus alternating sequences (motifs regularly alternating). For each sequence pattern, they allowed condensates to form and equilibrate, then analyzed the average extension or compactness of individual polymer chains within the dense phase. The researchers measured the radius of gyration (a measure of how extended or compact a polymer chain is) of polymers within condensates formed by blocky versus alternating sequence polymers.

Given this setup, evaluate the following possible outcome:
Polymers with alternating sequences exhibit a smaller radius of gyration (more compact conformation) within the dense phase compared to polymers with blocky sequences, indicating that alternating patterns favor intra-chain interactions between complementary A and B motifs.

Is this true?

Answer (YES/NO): YES